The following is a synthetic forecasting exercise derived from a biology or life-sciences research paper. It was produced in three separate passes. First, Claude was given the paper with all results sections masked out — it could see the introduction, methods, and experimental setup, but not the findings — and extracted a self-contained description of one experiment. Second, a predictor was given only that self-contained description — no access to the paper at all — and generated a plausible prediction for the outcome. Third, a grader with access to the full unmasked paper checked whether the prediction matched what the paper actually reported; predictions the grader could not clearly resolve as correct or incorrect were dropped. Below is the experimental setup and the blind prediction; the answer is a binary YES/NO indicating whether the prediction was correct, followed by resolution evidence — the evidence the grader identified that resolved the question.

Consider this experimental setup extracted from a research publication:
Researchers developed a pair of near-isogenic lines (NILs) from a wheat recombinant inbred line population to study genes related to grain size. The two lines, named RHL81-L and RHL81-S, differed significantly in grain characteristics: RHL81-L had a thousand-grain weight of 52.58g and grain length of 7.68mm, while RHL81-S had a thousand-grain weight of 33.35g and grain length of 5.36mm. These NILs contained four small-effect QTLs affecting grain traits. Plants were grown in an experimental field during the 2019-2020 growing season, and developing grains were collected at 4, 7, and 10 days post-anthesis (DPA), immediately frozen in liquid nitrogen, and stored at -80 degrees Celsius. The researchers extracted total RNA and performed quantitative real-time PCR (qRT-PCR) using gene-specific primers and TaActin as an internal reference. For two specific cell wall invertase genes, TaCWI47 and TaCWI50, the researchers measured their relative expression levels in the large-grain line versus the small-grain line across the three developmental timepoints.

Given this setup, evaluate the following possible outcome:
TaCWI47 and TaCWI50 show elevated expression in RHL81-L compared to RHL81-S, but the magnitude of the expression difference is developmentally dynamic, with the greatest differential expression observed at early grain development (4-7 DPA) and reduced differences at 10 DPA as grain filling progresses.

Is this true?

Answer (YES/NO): NO